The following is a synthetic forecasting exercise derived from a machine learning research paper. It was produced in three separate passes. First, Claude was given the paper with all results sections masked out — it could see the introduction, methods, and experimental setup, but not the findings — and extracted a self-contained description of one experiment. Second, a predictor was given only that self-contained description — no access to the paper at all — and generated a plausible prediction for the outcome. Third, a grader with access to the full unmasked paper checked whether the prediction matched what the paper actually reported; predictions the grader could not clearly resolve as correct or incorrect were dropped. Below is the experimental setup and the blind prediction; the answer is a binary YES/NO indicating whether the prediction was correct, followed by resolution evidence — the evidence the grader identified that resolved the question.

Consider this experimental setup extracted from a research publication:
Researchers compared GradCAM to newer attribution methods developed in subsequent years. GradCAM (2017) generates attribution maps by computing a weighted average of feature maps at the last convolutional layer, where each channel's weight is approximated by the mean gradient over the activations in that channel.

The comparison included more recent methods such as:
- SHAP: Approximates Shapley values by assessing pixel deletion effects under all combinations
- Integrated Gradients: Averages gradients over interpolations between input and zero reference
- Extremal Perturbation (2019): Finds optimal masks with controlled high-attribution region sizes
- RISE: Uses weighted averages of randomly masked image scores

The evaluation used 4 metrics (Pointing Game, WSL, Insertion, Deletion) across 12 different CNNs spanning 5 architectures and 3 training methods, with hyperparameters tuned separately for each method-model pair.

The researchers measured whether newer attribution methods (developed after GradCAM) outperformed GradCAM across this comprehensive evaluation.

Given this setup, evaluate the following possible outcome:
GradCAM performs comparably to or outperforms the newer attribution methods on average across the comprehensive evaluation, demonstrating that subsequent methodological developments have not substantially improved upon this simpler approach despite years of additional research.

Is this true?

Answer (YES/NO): YES